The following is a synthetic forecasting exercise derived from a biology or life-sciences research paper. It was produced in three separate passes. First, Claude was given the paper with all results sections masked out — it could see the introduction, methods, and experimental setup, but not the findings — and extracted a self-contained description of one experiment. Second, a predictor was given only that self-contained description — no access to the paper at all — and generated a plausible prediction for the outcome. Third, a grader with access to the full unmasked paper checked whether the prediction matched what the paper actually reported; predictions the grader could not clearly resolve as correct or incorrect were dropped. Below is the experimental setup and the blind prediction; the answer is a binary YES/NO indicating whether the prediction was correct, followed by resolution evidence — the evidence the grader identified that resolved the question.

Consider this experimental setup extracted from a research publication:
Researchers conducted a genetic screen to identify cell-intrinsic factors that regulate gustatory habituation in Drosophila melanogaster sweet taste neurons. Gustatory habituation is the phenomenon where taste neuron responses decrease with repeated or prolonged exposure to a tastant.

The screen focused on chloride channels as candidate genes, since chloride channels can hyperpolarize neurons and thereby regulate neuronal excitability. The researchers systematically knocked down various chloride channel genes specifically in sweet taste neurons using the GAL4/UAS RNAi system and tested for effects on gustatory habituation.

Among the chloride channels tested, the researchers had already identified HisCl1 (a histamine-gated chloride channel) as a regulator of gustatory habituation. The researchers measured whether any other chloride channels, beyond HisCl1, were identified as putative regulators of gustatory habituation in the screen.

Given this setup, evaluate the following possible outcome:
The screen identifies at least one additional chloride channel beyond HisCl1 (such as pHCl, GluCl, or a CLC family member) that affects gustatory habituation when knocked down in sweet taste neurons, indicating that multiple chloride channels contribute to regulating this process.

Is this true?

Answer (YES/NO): YES